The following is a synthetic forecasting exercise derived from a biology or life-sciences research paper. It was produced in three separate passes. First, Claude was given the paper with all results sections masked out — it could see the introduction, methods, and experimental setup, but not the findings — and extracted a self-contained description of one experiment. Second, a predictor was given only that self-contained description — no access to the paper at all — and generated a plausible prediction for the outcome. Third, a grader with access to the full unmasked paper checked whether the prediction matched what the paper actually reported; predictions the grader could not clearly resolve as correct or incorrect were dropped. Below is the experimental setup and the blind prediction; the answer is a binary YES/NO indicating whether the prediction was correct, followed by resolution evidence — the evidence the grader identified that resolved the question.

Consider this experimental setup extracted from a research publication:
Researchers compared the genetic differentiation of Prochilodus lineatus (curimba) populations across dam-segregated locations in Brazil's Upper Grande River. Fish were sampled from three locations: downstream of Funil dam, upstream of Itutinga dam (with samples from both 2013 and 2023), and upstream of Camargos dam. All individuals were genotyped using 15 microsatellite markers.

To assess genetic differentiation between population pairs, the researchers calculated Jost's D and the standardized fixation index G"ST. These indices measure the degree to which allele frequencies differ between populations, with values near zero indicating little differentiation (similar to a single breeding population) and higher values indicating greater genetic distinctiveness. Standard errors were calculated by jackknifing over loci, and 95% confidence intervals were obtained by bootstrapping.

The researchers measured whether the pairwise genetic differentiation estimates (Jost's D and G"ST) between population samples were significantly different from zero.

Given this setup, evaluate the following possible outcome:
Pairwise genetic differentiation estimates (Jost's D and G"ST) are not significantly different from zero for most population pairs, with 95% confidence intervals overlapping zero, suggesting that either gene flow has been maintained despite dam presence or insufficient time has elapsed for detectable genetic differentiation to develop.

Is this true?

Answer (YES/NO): NO